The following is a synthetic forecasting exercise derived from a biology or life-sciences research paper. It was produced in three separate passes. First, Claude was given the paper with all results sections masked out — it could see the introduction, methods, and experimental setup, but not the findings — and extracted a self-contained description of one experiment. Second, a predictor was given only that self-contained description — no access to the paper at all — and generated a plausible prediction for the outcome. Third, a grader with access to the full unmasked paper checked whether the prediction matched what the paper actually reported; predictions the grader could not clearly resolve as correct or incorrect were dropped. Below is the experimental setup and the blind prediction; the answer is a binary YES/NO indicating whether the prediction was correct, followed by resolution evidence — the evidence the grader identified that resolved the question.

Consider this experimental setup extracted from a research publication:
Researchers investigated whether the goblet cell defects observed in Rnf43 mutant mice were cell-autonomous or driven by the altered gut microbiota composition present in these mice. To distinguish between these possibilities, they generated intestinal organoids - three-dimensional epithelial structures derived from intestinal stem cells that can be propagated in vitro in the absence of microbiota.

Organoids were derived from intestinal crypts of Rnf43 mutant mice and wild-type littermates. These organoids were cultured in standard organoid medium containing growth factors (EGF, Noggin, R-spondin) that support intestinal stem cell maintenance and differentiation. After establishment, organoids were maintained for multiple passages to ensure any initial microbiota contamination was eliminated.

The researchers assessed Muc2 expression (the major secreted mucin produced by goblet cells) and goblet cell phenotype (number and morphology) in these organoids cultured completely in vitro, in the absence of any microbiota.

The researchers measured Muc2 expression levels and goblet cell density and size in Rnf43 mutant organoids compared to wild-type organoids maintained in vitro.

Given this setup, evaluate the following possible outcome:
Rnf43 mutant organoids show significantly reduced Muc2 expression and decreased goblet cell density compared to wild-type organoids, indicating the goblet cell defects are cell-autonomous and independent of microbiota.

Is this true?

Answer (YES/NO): YES